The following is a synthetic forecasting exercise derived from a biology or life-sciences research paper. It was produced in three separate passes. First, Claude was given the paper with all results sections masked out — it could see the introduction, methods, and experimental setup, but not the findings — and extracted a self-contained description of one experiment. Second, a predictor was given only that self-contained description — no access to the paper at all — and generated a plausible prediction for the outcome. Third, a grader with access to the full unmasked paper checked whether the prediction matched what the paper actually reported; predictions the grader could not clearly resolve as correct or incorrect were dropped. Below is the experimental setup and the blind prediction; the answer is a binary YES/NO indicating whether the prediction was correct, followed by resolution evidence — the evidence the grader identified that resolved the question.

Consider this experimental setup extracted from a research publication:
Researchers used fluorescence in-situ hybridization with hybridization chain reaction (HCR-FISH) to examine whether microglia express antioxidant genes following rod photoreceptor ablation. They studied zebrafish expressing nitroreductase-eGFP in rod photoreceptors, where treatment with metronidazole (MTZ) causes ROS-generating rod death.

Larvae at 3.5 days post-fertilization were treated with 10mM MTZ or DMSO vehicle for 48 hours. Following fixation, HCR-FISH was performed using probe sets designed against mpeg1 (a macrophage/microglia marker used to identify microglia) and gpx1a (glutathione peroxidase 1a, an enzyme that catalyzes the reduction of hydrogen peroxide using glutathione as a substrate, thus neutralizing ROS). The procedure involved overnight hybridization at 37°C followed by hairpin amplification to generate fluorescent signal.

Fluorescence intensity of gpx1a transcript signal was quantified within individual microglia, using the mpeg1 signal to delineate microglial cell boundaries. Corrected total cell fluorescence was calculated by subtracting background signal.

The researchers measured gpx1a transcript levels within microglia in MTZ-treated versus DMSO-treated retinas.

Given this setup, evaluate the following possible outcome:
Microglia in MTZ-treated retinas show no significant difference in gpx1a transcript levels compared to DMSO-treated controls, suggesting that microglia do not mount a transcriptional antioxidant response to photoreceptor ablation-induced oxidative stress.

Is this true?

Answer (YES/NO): NO